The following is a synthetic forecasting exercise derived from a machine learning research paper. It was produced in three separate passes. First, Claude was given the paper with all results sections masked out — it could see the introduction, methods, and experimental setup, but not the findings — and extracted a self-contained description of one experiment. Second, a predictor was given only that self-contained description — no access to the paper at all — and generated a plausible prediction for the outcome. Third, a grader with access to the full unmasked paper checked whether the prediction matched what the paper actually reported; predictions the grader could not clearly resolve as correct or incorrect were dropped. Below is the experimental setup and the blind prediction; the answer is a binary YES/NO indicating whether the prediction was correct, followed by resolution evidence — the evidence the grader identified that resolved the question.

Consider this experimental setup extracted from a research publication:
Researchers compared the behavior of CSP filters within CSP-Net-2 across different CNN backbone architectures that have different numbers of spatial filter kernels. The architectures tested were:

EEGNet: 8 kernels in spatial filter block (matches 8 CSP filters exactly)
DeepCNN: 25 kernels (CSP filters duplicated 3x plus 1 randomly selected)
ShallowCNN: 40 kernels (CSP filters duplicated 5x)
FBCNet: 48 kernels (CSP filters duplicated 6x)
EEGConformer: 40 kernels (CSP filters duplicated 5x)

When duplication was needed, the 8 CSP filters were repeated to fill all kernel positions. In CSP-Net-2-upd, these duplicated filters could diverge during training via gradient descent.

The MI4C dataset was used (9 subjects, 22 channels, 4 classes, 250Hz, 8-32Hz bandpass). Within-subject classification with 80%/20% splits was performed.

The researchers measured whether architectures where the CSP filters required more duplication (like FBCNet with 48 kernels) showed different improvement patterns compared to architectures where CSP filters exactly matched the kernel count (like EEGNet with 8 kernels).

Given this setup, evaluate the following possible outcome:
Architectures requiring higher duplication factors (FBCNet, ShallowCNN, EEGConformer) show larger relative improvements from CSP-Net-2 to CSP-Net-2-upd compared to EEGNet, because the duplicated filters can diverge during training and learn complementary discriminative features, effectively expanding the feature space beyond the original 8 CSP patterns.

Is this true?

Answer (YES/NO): NO